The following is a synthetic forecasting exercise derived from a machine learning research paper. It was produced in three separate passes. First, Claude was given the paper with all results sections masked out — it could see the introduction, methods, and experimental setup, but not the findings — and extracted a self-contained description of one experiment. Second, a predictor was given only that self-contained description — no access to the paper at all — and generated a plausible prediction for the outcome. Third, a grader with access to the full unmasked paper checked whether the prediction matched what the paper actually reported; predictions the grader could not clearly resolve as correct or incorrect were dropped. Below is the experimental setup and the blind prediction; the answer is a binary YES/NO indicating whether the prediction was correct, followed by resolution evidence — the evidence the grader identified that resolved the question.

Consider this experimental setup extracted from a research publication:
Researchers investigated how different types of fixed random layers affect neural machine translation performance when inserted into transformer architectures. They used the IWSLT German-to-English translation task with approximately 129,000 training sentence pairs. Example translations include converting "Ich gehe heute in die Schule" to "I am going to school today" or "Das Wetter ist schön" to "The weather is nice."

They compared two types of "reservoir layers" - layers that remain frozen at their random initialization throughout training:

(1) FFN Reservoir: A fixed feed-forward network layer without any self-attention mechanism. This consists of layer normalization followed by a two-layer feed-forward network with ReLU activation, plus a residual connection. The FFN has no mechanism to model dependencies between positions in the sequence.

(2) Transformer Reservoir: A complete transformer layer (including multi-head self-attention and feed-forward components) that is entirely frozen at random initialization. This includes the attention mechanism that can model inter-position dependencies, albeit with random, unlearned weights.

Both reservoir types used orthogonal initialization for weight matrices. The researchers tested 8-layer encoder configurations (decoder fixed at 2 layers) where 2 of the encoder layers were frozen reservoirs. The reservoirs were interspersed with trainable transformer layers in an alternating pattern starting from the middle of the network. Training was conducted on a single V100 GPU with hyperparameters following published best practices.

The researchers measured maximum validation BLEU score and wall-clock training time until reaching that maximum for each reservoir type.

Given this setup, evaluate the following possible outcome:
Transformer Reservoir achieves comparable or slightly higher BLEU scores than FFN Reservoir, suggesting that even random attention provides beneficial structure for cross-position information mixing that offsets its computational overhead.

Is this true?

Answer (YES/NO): YES